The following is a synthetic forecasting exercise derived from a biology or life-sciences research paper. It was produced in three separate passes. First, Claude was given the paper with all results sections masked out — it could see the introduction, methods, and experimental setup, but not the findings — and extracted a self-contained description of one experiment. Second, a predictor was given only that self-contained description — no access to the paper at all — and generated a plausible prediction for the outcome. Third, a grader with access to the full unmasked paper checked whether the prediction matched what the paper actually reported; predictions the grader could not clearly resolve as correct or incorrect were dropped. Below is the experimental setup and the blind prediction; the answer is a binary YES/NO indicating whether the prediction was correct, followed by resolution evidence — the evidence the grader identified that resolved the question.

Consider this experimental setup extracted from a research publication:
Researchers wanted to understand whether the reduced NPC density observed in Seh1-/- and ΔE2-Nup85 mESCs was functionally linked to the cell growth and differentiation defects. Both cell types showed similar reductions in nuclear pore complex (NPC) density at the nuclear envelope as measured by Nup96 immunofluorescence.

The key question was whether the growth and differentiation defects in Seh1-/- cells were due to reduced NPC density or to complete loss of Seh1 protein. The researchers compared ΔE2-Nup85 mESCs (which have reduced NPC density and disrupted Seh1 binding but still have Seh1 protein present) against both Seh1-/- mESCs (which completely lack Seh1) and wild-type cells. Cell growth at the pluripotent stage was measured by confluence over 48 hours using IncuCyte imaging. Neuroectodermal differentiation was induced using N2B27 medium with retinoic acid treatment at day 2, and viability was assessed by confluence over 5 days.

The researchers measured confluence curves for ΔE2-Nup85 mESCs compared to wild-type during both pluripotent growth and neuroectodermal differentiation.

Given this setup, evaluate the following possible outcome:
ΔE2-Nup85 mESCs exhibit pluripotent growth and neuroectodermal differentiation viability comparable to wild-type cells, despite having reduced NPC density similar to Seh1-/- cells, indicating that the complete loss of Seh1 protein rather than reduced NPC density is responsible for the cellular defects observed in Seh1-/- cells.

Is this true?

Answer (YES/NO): YES